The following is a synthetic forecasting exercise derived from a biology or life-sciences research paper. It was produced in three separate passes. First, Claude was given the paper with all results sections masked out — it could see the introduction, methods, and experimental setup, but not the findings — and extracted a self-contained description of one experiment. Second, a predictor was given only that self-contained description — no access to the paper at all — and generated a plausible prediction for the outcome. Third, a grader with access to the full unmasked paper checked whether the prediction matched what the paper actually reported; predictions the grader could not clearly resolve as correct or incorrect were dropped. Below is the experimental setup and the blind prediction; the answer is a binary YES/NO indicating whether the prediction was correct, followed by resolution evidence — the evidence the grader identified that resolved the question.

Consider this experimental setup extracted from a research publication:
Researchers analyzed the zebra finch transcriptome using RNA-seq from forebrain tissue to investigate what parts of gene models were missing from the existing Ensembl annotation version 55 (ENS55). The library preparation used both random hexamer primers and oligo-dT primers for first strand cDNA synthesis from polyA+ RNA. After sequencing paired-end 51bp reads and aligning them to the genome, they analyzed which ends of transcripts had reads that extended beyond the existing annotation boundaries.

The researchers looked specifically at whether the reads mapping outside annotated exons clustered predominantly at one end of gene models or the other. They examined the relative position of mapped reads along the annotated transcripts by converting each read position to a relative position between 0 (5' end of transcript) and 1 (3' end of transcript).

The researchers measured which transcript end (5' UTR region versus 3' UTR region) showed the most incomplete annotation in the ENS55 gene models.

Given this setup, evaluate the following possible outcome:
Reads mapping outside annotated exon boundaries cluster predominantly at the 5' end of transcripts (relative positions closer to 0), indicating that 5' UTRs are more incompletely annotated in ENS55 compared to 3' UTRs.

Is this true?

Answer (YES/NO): NO